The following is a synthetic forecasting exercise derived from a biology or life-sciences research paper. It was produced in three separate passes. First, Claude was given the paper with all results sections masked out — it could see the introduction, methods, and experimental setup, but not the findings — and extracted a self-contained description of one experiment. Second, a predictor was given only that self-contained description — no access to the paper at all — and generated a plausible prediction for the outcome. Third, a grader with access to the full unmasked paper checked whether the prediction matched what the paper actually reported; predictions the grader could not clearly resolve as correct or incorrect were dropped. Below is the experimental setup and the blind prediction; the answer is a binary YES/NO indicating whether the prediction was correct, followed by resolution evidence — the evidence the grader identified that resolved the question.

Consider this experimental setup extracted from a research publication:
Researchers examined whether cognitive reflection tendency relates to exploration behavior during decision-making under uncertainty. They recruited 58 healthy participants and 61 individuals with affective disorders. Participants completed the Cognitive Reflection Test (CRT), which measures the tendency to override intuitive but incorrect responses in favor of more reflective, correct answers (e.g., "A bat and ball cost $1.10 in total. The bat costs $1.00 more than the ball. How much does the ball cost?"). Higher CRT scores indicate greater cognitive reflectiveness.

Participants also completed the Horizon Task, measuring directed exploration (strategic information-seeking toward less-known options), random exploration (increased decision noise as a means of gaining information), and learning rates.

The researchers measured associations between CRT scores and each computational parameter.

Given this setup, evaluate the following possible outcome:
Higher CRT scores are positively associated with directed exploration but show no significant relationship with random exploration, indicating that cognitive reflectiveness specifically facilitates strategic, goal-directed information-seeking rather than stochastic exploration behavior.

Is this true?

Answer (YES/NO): YES